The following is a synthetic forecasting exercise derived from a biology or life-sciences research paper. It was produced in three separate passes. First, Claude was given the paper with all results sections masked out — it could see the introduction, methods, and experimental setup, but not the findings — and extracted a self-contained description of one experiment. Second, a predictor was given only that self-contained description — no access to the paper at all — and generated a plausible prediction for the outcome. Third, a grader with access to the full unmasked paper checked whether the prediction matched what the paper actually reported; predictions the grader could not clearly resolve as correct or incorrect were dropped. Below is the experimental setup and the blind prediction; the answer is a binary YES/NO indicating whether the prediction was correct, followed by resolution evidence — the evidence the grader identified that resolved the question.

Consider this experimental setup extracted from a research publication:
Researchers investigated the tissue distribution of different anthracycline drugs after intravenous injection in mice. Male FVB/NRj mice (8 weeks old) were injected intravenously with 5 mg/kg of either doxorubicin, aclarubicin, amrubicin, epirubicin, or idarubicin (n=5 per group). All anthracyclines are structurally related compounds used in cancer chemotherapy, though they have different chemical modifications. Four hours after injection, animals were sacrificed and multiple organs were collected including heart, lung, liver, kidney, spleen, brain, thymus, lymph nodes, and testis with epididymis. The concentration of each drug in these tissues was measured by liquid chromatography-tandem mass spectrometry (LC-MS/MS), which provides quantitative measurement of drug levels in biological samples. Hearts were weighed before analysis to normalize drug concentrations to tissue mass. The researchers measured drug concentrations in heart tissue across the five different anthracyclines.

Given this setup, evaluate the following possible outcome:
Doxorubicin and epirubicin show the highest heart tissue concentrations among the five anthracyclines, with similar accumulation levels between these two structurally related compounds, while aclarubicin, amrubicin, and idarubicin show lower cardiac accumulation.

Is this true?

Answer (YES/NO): NO